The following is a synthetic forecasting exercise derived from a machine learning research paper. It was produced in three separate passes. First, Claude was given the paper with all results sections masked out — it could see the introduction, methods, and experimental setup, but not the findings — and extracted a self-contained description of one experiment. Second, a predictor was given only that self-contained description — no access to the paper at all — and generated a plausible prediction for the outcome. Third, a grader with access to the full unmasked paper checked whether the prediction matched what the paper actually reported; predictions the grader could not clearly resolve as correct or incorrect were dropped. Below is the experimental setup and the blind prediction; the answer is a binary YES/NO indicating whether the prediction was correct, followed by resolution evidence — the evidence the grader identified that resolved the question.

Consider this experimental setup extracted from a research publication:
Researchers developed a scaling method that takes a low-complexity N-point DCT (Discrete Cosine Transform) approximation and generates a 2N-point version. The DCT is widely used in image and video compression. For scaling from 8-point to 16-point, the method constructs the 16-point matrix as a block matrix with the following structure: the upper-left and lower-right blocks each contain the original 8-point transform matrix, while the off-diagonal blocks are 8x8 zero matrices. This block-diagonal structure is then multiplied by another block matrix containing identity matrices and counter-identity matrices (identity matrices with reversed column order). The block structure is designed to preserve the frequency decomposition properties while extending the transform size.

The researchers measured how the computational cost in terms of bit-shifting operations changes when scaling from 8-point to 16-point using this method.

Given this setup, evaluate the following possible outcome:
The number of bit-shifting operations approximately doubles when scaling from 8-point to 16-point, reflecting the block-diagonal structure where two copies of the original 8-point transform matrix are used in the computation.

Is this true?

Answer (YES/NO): YES